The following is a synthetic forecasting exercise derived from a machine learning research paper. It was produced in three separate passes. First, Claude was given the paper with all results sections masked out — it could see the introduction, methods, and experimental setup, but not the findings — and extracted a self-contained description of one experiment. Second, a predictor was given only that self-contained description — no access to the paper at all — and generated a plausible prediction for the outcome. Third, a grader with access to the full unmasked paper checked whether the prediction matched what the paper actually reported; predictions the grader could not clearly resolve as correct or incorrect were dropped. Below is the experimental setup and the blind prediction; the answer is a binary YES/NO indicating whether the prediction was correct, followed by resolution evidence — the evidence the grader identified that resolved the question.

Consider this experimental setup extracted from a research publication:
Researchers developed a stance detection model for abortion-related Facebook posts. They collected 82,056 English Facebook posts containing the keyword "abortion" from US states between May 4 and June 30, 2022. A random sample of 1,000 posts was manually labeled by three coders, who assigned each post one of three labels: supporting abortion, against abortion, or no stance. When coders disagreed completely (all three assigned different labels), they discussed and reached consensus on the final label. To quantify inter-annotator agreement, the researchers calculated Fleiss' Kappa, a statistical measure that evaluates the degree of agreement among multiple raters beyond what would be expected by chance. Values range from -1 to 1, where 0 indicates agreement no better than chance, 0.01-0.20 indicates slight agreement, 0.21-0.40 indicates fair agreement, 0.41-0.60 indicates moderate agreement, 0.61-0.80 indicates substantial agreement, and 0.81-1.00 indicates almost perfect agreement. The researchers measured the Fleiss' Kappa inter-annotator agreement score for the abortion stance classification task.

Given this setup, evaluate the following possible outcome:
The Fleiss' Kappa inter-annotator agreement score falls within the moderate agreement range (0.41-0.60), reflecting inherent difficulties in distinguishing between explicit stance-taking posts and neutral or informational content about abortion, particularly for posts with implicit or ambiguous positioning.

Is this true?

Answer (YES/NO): YES